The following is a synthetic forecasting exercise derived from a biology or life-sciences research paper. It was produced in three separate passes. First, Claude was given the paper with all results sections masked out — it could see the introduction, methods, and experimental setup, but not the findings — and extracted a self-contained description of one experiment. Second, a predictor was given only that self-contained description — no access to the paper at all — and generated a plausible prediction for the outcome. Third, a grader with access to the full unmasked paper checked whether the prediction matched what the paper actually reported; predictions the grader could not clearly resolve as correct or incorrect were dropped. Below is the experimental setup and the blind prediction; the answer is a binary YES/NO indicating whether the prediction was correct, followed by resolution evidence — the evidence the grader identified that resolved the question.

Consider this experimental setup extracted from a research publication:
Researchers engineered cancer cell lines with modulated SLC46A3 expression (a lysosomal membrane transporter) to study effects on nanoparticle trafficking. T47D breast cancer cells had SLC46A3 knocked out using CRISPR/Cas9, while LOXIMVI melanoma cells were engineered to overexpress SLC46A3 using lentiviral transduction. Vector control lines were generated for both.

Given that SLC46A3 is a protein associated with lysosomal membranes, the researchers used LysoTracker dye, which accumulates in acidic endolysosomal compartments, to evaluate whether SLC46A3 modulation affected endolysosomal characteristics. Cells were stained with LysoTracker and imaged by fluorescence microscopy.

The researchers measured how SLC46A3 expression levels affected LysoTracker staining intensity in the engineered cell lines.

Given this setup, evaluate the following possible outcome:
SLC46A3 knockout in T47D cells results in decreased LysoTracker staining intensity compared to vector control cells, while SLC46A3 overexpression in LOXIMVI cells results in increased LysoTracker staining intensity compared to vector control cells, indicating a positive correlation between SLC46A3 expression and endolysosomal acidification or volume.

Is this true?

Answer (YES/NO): YES